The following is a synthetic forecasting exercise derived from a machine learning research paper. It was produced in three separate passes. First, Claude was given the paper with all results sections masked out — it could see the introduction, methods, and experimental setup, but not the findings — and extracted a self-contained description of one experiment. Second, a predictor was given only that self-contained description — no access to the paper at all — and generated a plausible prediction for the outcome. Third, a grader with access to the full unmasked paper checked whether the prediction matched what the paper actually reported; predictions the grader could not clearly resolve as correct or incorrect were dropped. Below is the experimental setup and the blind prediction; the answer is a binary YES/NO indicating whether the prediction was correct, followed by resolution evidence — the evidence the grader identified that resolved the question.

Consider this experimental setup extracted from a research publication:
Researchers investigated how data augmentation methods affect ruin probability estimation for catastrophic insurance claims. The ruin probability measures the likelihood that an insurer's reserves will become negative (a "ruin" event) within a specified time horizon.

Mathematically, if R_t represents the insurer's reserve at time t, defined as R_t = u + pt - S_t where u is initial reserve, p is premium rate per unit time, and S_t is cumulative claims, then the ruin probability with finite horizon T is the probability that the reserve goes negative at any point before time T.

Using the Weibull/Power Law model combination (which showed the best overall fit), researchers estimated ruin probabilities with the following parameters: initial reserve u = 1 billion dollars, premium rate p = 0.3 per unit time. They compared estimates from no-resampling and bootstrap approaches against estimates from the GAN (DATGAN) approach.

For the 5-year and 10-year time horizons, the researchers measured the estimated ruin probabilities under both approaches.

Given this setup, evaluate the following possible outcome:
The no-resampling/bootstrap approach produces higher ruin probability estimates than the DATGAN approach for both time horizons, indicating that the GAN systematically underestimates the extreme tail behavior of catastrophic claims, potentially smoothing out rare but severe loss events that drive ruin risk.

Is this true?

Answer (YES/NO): YES